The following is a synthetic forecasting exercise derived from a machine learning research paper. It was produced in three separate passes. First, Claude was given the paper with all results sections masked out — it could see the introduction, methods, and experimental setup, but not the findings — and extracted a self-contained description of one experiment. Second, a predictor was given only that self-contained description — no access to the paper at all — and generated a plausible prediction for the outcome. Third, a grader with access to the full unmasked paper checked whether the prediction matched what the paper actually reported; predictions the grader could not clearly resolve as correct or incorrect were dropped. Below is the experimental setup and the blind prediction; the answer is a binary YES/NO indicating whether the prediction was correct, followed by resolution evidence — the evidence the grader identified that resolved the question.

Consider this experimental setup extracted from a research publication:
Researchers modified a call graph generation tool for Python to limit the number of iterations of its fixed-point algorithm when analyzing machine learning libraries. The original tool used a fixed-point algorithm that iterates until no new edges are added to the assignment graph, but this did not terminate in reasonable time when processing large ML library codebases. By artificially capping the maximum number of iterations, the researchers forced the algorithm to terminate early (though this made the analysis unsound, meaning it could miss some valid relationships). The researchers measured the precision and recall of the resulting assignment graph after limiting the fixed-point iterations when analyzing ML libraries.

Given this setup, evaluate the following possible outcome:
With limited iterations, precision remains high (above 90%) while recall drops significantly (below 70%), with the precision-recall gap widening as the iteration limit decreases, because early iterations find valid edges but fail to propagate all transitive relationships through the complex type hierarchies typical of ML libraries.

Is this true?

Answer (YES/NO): NO